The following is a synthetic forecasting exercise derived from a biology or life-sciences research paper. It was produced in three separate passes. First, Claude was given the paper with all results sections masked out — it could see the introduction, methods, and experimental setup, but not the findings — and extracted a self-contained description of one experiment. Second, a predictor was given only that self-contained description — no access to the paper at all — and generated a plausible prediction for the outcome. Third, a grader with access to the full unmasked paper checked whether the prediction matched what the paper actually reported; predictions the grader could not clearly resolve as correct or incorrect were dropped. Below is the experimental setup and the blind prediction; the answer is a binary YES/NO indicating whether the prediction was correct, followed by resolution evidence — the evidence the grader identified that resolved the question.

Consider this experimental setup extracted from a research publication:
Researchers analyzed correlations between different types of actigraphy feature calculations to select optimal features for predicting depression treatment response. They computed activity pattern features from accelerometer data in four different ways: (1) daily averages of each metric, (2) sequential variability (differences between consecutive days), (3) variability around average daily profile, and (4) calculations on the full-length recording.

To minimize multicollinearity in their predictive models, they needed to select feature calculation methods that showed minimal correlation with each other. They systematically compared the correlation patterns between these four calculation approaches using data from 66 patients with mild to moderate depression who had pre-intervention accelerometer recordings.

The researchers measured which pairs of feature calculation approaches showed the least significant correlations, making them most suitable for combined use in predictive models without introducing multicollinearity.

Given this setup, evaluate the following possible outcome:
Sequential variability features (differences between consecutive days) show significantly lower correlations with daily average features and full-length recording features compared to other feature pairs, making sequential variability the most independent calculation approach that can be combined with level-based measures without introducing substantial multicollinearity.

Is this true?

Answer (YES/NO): NO